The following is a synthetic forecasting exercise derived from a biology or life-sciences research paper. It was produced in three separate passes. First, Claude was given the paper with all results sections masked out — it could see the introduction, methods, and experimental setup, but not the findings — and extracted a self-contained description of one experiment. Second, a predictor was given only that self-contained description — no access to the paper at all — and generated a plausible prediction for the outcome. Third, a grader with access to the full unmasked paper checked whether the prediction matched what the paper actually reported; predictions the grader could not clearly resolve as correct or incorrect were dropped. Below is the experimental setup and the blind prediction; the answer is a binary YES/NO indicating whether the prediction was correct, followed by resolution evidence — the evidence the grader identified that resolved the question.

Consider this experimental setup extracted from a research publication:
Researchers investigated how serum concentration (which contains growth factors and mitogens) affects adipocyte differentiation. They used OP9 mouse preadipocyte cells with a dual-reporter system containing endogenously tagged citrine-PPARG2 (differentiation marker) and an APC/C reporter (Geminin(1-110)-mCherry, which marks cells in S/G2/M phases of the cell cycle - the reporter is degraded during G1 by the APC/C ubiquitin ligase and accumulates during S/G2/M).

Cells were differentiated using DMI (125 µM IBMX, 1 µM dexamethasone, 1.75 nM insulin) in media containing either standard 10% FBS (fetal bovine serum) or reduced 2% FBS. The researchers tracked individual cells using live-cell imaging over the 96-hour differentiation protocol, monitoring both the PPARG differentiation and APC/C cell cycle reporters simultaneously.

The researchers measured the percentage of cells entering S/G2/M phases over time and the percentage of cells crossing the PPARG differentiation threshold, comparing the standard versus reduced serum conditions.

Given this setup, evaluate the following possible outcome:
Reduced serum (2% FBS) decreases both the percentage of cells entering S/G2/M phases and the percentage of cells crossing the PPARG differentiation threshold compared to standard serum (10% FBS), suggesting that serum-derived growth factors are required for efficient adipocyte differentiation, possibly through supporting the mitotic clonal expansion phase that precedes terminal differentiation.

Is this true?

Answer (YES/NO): NO